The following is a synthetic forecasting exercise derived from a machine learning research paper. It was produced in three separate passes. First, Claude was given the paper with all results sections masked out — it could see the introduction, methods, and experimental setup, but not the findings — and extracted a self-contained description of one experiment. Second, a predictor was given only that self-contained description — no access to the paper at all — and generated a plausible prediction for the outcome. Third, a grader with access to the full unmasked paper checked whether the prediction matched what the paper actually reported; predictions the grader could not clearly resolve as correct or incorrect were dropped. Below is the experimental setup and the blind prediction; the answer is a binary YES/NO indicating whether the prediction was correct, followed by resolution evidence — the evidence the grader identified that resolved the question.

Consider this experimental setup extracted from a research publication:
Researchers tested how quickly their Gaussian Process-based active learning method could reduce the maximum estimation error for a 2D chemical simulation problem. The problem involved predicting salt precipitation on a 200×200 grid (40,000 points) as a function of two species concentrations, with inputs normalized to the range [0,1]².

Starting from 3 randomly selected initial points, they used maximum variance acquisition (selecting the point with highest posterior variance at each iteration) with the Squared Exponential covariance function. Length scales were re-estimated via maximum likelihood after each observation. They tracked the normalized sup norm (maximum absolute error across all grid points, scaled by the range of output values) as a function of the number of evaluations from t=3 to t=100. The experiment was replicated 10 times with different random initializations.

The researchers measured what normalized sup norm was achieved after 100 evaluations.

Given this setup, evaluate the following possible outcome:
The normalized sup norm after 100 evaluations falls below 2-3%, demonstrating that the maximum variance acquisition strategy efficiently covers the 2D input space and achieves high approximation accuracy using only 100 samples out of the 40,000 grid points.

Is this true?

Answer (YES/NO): NO